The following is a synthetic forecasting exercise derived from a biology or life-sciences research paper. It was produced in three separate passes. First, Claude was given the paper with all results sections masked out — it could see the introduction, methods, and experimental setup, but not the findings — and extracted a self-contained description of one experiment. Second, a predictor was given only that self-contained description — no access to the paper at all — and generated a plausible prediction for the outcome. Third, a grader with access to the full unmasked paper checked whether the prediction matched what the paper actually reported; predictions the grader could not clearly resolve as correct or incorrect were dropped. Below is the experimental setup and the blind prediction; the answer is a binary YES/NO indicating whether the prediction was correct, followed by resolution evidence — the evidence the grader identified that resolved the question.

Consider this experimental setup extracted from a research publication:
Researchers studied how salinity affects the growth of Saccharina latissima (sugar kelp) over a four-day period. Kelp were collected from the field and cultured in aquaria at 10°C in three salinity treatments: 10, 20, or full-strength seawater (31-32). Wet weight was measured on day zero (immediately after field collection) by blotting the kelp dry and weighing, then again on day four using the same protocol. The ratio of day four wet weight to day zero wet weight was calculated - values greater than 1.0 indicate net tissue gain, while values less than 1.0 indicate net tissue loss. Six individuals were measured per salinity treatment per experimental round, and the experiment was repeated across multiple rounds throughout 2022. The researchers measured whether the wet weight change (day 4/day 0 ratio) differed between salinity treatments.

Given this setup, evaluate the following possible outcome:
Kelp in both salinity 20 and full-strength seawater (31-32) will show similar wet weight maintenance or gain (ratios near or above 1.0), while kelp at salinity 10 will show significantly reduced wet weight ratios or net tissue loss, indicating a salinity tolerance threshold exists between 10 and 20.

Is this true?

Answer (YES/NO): NO